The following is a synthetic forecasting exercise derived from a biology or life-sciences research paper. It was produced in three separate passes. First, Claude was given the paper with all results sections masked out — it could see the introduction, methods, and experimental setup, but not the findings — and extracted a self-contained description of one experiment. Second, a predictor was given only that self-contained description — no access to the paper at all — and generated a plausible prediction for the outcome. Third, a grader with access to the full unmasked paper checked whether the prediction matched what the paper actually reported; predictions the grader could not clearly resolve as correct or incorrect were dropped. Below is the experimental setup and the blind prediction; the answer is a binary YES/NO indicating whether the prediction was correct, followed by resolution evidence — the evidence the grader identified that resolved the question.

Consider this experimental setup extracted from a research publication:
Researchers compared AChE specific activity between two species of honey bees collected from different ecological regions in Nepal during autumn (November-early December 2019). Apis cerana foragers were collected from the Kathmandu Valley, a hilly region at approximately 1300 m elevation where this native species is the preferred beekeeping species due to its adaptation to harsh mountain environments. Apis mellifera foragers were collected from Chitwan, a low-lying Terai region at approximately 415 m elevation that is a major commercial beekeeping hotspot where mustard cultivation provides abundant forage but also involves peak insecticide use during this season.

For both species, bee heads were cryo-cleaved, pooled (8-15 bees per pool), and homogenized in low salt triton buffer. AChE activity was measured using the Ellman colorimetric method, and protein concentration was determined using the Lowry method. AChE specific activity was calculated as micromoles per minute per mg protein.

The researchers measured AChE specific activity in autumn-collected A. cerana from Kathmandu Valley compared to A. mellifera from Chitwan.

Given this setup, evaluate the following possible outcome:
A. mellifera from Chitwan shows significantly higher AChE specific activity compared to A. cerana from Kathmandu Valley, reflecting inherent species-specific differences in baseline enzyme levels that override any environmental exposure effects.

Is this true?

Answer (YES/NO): NO